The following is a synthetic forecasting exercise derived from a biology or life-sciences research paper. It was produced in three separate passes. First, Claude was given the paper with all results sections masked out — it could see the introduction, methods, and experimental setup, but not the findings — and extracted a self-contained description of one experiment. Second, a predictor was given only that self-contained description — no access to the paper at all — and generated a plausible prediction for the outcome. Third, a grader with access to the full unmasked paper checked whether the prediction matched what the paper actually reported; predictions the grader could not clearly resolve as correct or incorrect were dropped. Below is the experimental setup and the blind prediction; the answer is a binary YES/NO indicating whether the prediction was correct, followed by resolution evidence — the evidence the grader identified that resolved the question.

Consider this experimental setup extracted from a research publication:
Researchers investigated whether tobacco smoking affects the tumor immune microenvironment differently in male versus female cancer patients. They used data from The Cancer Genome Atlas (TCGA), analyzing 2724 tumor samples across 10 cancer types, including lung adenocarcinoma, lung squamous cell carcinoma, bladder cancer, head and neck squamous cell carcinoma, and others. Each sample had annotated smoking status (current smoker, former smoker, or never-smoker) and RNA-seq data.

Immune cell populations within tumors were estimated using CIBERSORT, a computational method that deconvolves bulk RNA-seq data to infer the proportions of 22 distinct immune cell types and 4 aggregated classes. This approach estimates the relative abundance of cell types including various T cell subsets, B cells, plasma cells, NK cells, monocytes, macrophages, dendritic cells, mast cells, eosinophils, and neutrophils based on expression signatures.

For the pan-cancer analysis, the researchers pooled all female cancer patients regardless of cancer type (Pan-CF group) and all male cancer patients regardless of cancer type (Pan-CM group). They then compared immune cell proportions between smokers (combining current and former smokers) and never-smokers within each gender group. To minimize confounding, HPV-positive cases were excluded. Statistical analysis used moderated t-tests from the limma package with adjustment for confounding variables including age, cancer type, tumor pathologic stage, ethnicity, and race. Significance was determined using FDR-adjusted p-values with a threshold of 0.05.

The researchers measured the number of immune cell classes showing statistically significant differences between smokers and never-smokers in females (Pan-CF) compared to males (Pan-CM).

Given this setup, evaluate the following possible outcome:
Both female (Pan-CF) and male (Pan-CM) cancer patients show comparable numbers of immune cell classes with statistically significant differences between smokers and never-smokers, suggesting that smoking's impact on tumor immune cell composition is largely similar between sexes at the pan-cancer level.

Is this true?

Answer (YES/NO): NO